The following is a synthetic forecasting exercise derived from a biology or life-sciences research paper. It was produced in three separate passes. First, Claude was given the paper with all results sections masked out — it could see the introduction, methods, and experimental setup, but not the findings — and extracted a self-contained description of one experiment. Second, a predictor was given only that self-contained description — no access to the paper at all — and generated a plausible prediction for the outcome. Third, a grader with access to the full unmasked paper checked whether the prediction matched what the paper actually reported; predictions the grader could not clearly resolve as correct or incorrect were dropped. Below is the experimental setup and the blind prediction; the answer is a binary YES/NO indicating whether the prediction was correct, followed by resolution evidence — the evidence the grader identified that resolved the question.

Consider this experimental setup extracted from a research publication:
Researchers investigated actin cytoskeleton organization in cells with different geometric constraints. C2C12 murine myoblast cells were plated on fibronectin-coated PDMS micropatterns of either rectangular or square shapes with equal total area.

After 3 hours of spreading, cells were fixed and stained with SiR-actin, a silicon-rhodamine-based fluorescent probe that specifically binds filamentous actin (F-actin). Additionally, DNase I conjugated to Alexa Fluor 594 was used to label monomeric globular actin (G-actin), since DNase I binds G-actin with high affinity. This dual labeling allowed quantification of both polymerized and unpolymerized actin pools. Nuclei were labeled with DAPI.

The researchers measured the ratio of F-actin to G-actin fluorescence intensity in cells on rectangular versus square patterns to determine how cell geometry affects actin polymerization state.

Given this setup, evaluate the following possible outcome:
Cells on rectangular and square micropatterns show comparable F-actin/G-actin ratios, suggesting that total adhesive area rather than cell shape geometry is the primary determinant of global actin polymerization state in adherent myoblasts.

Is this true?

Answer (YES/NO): NO